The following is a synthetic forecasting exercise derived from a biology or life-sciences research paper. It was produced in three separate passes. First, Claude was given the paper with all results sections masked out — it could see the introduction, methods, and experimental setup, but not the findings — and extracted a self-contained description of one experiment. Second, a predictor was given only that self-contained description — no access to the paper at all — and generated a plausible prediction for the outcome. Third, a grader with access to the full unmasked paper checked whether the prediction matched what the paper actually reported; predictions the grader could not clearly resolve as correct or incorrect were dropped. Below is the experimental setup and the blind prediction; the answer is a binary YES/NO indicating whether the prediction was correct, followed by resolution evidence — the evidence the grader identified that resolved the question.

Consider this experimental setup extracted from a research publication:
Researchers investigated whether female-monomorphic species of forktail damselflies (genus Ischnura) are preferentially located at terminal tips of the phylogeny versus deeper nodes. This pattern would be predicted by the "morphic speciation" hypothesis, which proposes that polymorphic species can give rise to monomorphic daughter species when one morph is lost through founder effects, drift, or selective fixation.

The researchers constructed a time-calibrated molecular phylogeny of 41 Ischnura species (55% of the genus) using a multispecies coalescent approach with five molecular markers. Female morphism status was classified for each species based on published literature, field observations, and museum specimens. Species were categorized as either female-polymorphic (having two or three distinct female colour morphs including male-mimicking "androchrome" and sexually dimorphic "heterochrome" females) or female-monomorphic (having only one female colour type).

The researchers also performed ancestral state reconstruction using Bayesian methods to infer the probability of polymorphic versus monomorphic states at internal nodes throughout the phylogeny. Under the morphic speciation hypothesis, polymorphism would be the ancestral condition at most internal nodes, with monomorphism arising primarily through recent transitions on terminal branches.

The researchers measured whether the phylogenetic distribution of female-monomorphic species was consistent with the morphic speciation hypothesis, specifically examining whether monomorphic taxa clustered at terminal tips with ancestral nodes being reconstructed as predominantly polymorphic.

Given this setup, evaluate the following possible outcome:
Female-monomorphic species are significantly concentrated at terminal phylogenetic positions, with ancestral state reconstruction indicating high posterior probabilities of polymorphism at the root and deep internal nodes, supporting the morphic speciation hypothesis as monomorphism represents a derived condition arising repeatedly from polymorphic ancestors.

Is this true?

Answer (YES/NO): NO